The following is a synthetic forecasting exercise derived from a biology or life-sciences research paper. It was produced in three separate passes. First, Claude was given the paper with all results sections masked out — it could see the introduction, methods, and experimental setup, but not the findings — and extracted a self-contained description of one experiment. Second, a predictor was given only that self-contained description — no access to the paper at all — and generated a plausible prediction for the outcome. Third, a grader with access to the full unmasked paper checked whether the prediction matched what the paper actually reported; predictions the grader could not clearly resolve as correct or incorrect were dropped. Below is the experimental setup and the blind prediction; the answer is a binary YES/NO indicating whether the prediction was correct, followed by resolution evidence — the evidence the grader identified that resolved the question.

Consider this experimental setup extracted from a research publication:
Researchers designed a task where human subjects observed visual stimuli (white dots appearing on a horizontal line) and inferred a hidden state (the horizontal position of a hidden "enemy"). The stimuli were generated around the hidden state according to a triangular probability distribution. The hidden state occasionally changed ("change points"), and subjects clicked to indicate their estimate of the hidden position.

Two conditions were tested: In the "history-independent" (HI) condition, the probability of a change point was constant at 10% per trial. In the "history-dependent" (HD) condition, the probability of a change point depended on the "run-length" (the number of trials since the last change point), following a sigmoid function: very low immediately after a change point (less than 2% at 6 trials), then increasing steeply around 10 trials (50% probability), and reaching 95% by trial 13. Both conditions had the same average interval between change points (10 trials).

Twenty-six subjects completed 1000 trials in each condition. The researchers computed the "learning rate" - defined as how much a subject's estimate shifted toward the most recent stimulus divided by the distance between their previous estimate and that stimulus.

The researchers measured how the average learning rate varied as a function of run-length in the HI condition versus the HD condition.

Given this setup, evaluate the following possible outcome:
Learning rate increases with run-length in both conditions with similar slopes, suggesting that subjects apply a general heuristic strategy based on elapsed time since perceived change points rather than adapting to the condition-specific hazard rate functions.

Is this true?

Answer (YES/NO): NO